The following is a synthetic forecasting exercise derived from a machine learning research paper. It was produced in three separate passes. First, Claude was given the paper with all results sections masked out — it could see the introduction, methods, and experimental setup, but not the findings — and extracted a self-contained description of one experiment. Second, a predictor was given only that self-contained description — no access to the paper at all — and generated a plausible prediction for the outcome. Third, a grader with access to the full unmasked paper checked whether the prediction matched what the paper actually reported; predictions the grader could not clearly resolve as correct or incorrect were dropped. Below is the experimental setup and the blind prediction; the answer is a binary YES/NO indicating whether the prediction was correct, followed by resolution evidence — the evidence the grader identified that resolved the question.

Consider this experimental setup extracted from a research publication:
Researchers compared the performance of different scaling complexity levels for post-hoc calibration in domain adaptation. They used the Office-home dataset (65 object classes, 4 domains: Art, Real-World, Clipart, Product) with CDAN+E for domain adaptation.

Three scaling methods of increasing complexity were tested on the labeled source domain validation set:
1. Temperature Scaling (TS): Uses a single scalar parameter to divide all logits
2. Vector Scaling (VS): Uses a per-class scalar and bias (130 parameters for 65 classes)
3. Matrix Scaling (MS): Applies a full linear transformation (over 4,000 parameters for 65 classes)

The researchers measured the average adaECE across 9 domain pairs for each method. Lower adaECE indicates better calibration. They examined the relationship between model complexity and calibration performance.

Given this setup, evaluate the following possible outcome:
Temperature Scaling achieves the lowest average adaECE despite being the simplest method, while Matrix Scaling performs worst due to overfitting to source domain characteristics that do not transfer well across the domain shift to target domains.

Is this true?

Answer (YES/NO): YES